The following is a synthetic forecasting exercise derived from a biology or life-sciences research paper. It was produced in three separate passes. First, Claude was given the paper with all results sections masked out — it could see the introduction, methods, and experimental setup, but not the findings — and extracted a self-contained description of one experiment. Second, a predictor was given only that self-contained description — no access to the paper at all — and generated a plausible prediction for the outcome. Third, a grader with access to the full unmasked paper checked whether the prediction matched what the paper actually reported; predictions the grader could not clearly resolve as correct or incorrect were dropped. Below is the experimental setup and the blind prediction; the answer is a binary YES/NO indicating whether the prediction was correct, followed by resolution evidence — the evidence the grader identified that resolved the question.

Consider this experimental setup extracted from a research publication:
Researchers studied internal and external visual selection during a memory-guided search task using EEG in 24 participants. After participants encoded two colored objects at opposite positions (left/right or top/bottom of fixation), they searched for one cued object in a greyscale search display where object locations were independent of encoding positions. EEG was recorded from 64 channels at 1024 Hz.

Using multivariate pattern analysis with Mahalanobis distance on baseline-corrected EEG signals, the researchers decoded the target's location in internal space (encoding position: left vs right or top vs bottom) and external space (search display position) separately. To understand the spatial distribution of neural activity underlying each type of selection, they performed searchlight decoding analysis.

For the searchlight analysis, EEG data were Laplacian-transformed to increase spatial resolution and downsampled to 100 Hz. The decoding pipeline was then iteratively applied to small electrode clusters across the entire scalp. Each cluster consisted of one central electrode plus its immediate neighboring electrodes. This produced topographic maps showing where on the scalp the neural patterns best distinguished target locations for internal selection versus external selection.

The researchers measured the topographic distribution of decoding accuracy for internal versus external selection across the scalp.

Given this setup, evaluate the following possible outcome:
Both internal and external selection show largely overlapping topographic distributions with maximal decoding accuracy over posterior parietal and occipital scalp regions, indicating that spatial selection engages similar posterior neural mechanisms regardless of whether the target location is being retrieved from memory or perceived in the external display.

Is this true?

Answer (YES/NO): NO